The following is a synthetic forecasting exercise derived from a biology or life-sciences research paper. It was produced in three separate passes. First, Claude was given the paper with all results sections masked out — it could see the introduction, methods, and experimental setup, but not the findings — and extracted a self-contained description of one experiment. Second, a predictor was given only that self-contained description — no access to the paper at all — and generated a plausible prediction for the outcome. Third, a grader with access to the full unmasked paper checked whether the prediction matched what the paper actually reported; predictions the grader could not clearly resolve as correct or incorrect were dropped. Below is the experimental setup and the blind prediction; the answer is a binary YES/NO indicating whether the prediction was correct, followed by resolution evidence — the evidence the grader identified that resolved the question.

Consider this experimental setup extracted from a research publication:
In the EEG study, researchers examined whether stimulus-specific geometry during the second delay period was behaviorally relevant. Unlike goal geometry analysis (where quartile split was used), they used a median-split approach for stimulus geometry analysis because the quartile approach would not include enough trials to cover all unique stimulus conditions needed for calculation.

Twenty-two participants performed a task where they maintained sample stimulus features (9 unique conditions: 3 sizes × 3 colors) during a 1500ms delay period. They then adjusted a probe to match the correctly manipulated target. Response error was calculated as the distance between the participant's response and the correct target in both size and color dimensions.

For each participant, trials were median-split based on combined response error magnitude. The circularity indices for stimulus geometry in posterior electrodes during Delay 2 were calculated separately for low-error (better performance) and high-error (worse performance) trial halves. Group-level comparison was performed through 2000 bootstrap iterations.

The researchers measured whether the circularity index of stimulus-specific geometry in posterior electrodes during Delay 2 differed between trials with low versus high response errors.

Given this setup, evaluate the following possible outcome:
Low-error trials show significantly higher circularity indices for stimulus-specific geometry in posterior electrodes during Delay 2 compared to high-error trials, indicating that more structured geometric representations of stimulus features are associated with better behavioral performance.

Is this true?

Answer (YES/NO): YES